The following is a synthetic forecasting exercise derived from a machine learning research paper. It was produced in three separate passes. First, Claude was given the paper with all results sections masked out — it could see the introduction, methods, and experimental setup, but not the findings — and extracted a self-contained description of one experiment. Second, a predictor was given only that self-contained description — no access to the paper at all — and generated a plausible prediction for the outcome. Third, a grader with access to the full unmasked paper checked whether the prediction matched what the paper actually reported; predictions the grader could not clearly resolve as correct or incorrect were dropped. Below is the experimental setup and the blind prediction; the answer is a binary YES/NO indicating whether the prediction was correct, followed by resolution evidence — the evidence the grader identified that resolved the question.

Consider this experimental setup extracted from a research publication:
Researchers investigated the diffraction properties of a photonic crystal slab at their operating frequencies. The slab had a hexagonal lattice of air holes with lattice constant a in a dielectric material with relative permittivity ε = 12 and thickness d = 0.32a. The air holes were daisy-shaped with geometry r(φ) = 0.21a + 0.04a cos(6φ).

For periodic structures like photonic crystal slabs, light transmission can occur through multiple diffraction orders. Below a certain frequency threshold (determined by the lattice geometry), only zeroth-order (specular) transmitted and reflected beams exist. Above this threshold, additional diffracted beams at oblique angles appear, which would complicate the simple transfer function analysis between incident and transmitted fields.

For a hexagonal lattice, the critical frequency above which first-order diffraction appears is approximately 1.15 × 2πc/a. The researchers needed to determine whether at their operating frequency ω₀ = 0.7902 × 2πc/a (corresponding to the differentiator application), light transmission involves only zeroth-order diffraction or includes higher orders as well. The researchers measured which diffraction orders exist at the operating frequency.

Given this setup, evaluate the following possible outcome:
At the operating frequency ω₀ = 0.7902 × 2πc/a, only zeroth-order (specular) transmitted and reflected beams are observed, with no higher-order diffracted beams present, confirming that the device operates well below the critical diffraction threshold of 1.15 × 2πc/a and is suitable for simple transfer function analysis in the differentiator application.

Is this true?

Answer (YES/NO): YES